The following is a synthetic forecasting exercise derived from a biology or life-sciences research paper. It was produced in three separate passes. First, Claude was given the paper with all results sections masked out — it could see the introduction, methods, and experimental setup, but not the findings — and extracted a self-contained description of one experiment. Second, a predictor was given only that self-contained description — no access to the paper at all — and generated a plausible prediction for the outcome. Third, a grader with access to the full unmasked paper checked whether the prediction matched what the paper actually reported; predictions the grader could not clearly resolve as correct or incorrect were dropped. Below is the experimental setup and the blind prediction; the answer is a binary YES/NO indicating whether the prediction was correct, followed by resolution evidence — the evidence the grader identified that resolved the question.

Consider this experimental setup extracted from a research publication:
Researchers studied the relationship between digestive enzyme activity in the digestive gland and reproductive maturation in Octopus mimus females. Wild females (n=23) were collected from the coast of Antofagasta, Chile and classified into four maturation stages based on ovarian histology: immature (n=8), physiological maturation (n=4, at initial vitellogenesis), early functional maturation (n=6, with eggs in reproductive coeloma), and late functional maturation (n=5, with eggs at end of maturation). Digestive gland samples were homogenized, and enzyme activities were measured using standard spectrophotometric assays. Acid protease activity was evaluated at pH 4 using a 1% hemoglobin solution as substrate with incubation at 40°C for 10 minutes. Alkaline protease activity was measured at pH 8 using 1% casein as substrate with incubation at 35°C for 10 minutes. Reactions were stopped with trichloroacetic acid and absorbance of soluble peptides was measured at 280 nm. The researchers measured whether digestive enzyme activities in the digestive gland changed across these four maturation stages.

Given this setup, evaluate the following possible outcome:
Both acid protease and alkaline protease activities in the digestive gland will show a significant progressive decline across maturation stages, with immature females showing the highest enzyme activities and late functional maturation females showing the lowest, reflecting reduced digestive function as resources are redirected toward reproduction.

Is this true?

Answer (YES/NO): NO